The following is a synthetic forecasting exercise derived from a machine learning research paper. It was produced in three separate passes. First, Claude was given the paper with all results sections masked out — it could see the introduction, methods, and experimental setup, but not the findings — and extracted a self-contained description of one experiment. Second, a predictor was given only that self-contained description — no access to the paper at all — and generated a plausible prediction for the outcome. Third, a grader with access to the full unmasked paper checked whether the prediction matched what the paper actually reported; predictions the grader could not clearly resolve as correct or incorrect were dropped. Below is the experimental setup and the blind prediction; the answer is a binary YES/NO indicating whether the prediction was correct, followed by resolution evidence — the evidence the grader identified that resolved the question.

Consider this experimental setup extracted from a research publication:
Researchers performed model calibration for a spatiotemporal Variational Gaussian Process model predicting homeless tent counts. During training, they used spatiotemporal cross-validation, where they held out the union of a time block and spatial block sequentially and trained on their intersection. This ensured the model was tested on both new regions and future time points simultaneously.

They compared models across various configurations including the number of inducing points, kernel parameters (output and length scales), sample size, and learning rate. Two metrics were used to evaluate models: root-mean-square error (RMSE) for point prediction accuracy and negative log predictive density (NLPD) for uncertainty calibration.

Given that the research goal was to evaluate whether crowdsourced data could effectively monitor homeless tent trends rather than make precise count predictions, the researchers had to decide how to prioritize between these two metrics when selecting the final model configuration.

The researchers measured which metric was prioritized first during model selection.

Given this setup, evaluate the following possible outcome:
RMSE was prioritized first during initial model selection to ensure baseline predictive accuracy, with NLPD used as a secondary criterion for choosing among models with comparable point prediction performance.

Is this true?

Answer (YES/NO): NO